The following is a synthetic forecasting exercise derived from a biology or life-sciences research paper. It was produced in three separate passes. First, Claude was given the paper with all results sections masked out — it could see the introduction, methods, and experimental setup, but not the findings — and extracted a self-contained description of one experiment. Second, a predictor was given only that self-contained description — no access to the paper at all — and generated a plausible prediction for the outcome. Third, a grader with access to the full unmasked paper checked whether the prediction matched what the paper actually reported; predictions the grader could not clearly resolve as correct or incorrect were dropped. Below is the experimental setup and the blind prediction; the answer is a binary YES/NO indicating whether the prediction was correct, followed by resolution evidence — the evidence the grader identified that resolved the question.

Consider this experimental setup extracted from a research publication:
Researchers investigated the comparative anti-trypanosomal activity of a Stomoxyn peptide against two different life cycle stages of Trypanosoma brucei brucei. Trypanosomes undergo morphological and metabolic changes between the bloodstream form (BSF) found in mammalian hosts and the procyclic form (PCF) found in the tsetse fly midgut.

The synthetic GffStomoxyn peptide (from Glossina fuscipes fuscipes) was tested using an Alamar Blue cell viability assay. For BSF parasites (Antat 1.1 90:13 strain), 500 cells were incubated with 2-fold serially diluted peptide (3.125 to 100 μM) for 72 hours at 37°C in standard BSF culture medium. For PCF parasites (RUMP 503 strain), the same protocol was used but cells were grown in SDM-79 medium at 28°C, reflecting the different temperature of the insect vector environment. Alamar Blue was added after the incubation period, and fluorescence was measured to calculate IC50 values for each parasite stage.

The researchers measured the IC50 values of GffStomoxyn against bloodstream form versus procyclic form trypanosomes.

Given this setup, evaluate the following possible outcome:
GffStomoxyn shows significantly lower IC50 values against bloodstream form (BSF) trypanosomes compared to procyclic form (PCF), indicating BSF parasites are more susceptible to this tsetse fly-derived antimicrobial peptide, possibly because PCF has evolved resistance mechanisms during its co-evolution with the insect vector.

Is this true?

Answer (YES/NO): YES